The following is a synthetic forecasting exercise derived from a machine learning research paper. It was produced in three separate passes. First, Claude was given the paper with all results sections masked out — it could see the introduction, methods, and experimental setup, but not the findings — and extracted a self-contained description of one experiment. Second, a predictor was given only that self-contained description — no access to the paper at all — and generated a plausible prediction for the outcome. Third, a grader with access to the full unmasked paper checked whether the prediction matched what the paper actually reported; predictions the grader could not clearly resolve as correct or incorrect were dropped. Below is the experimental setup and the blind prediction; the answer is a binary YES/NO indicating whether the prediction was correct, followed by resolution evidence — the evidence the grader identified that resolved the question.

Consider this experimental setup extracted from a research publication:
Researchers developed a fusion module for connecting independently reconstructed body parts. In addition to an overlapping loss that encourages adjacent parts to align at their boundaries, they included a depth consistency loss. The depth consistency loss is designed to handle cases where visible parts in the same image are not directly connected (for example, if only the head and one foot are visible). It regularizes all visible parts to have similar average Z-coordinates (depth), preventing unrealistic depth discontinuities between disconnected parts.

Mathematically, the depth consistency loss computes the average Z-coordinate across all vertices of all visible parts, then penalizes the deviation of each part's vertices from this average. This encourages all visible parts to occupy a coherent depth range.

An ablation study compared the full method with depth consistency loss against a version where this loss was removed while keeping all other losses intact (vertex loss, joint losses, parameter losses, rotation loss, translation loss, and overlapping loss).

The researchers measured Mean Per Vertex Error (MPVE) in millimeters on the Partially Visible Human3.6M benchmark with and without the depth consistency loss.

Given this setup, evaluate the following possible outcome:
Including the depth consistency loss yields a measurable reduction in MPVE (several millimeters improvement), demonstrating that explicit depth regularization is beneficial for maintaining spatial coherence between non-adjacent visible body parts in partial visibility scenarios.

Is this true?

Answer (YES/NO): NO